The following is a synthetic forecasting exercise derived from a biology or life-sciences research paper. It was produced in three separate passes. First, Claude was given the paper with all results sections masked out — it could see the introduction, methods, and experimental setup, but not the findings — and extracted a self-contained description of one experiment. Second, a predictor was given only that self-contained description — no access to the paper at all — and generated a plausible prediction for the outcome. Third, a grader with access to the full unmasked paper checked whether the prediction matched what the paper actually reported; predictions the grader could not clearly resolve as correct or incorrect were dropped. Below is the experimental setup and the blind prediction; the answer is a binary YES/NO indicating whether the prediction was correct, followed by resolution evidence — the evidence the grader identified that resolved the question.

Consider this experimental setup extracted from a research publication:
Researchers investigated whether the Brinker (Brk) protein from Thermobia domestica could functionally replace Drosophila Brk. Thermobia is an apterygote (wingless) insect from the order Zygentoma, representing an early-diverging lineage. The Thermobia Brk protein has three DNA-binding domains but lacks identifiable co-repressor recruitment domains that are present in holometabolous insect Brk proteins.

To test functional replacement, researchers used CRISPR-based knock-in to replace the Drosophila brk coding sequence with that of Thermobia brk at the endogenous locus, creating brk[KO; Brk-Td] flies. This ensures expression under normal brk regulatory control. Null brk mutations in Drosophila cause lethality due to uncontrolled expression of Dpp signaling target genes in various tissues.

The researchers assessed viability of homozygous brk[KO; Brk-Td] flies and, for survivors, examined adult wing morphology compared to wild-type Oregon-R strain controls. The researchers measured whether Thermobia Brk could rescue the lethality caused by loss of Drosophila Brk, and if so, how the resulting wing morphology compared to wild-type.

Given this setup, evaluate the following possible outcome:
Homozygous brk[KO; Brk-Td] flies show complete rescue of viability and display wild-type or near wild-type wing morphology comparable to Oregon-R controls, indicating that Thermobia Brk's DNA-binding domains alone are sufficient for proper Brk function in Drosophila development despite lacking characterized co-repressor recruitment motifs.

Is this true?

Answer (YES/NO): NO